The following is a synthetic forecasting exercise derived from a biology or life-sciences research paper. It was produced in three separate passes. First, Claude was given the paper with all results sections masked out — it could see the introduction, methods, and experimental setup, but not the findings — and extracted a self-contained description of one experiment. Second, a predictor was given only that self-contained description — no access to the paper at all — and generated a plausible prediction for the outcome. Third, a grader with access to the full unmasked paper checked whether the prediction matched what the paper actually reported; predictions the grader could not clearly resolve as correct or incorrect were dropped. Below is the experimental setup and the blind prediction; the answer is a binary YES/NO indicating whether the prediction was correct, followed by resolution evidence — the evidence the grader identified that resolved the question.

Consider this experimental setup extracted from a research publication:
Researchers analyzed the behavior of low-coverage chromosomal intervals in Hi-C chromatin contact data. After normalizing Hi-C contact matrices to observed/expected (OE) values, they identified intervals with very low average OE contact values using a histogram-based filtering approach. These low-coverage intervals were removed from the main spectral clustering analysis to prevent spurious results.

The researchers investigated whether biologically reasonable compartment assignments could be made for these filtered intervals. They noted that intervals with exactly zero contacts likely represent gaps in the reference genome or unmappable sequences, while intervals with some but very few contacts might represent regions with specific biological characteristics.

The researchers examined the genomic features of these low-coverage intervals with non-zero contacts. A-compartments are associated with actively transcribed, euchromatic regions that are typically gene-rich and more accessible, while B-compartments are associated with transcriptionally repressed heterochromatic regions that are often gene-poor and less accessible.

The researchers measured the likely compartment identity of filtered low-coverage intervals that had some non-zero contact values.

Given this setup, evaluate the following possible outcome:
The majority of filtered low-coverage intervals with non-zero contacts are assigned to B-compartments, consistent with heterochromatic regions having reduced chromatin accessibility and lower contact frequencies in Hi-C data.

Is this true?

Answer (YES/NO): YES